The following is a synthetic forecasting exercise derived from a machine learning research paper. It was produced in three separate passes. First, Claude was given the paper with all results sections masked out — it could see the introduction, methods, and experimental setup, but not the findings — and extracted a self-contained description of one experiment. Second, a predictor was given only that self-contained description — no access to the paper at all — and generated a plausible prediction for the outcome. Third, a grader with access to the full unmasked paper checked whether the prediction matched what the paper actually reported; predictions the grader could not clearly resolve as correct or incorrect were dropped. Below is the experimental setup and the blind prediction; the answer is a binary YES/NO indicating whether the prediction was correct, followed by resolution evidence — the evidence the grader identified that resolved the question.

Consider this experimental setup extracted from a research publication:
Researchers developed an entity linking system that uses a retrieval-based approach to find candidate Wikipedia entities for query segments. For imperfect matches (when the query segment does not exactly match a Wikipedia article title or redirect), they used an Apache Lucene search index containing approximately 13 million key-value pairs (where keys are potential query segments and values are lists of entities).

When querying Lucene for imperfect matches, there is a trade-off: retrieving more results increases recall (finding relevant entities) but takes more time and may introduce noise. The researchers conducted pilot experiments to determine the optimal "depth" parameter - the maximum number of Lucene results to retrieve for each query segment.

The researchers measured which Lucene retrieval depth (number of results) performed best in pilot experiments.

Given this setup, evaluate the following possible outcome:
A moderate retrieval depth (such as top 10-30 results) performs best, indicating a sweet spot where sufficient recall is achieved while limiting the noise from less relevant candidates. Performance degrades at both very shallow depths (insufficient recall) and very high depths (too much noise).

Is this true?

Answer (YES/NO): NO